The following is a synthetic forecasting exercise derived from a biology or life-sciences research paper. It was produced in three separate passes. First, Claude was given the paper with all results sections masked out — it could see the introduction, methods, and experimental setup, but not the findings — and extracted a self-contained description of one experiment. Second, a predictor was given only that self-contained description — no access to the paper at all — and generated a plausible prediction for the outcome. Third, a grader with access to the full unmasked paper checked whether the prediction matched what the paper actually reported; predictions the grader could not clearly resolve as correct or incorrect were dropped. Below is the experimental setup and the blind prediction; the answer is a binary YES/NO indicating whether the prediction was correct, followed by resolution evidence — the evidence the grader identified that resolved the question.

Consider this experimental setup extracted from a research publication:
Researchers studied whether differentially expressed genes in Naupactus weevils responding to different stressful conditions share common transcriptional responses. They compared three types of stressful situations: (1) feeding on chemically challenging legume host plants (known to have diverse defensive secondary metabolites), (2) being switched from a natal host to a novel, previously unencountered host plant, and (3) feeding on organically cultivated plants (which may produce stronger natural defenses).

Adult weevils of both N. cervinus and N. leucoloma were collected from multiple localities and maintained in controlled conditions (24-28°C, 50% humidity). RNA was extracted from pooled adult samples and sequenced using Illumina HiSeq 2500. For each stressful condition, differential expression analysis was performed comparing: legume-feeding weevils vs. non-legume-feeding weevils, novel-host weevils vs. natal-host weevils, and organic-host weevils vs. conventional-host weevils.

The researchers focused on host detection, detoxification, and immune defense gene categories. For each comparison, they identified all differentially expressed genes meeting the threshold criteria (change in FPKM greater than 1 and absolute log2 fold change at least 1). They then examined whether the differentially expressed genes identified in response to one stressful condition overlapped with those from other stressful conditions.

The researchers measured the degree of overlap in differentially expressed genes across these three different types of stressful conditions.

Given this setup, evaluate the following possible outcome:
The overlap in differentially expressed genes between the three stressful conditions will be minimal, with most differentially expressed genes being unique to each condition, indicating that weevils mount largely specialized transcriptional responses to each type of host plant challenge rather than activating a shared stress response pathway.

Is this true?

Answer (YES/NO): NO